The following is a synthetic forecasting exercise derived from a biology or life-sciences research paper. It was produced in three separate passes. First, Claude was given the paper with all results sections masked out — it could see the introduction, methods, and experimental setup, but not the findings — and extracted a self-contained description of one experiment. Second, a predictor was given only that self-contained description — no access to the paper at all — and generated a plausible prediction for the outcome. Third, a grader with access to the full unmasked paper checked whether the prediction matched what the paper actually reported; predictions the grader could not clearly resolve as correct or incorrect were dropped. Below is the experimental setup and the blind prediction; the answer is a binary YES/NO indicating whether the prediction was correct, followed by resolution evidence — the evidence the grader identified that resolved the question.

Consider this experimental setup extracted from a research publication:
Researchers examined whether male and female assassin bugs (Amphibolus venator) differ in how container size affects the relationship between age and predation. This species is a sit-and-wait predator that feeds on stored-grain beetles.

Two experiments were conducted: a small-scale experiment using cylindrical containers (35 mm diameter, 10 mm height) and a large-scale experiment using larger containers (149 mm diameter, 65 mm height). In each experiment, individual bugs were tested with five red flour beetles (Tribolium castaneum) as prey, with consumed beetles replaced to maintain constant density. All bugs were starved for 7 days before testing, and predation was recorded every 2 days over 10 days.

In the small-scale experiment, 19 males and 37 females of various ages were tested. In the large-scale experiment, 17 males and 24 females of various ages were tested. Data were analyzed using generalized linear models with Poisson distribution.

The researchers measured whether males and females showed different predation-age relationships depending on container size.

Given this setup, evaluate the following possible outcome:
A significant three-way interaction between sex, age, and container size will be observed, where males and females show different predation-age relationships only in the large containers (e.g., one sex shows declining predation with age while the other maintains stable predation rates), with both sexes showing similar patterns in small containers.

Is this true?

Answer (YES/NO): NO